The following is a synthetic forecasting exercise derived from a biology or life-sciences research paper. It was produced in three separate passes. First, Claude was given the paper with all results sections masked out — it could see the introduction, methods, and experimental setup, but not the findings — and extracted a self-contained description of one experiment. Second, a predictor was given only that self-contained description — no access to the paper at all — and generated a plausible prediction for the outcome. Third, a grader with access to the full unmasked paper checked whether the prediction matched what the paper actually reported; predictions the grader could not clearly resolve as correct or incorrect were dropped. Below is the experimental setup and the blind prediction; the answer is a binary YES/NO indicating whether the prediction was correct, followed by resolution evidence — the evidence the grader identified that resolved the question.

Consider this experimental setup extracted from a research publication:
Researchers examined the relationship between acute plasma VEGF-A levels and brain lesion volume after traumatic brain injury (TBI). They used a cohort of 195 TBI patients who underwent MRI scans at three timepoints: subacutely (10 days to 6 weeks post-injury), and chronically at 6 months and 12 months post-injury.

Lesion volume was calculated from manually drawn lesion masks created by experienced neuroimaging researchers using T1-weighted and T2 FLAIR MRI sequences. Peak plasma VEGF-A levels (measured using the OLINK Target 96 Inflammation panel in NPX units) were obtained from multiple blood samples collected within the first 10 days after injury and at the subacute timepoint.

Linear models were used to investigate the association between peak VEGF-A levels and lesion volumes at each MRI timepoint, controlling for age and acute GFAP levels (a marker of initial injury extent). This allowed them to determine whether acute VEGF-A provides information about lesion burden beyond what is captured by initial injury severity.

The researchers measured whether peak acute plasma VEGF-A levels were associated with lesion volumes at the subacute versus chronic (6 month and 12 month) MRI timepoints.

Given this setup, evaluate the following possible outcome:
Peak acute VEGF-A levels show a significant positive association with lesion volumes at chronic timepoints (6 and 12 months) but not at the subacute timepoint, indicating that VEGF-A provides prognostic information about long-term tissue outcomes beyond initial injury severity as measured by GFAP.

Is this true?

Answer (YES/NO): NO